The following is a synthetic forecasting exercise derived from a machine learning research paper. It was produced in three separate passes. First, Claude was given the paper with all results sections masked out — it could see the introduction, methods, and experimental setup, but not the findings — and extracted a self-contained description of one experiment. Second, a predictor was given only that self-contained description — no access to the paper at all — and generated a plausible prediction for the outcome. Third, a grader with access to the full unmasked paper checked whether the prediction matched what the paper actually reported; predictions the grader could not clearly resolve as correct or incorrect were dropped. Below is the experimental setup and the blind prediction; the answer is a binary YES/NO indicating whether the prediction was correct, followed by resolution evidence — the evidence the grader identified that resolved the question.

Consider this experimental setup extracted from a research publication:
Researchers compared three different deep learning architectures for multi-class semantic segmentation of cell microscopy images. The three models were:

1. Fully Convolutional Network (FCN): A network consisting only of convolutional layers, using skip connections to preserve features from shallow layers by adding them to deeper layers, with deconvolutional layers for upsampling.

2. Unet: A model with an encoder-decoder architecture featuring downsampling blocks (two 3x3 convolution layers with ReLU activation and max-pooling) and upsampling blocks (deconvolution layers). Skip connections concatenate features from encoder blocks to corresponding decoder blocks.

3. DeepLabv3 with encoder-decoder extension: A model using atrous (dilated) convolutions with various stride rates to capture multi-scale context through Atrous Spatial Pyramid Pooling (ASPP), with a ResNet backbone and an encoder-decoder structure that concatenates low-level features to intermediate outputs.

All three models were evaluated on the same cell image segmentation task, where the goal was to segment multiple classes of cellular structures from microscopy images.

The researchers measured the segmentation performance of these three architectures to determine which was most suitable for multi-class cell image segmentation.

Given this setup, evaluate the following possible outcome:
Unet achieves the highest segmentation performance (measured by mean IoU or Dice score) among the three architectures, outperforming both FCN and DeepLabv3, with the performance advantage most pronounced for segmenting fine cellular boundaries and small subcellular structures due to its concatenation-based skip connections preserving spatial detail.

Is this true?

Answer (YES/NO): NO